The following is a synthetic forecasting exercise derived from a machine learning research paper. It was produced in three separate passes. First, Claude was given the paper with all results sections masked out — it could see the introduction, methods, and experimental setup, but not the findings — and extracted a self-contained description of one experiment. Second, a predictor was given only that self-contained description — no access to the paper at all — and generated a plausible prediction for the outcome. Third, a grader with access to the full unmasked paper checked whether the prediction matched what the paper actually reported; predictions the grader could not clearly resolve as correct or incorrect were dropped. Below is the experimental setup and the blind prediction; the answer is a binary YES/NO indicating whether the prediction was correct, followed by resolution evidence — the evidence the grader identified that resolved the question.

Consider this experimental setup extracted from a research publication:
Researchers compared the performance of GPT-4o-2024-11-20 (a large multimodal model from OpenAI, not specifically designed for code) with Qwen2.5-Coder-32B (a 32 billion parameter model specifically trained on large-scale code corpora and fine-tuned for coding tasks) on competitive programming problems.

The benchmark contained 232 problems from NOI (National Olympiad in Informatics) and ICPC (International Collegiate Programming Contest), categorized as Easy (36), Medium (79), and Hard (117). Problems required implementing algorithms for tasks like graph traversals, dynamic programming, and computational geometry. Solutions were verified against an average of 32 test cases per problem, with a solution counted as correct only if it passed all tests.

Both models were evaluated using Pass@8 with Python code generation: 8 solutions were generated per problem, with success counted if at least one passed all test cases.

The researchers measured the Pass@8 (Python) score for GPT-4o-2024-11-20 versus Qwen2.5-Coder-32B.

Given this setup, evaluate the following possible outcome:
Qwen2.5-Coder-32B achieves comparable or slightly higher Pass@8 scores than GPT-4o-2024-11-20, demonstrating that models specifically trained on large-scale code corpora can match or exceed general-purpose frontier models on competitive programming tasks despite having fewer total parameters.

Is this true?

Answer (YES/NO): NO